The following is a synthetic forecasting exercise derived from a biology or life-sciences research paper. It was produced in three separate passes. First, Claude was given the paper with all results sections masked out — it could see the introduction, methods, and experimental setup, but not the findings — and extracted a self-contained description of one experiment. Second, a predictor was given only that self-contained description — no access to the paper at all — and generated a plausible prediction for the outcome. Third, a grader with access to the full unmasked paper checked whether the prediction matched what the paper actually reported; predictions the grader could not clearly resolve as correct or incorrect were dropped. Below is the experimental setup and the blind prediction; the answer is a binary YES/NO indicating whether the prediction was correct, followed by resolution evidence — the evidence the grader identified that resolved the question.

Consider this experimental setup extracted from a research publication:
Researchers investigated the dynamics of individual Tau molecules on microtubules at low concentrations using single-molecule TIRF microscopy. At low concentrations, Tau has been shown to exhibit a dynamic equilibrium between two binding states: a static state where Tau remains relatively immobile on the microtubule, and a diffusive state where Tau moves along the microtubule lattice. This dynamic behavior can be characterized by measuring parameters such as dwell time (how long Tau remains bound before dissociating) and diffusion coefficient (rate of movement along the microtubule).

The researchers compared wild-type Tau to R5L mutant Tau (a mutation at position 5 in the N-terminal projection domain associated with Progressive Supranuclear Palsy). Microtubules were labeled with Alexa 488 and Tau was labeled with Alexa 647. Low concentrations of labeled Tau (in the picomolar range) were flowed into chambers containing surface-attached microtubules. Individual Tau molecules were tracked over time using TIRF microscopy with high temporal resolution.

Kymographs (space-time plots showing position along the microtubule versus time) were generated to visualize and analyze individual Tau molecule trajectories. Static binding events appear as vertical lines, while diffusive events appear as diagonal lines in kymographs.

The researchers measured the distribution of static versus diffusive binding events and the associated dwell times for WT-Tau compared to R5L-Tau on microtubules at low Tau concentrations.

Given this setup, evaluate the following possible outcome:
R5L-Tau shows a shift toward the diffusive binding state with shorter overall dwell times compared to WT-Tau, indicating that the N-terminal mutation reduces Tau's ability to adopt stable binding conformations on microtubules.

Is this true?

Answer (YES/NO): NO